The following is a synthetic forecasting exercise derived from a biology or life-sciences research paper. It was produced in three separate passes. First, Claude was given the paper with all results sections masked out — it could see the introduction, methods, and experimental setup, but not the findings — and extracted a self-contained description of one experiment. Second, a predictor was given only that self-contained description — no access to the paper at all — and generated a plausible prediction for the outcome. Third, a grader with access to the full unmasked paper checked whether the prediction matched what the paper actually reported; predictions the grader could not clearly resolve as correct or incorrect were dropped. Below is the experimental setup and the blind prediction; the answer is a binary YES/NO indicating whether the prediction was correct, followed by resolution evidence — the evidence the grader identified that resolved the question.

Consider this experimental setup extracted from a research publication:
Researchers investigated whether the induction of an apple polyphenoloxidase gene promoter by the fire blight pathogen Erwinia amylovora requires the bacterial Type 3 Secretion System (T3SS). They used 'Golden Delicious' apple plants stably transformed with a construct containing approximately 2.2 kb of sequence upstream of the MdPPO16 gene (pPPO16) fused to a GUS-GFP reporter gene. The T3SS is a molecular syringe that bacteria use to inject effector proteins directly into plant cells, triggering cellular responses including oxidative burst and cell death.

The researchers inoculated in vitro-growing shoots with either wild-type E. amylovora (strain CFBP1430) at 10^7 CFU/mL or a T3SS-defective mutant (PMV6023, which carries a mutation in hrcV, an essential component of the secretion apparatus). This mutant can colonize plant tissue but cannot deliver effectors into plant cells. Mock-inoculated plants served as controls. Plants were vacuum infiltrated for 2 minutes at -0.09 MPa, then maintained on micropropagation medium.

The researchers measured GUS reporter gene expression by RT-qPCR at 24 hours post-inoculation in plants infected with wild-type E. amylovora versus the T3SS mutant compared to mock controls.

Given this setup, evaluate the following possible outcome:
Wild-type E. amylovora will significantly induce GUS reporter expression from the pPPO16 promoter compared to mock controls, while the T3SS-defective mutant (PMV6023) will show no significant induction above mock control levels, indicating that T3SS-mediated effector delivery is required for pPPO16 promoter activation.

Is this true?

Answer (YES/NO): YES